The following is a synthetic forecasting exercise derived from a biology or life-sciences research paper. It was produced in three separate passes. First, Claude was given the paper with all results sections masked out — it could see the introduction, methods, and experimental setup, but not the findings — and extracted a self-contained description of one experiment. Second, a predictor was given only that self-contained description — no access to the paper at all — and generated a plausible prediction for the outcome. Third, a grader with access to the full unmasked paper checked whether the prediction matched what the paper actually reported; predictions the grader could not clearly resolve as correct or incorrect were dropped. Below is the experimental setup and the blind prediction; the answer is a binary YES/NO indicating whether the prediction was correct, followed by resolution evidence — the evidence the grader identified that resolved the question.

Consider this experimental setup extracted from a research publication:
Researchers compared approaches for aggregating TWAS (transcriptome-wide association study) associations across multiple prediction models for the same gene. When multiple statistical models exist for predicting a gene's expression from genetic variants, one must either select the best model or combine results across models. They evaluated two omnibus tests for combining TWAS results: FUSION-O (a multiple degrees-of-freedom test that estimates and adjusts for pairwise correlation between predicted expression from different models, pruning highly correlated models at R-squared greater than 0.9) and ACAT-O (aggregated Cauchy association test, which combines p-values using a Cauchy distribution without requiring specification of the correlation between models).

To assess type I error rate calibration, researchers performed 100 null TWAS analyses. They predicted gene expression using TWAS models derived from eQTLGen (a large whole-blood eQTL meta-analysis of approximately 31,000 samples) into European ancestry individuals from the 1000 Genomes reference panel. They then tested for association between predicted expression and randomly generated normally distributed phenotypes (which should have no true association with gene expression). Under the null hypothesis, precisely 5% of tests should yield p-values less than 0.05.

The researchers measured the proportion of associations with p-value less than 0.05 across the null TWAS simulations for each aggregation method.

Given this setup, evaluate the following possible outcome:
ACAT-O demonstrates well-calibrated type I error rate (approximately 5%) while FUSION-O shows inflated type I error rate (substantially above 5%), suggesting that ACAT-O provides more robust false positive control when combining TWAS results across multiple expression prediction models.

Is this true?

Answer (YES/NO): YES